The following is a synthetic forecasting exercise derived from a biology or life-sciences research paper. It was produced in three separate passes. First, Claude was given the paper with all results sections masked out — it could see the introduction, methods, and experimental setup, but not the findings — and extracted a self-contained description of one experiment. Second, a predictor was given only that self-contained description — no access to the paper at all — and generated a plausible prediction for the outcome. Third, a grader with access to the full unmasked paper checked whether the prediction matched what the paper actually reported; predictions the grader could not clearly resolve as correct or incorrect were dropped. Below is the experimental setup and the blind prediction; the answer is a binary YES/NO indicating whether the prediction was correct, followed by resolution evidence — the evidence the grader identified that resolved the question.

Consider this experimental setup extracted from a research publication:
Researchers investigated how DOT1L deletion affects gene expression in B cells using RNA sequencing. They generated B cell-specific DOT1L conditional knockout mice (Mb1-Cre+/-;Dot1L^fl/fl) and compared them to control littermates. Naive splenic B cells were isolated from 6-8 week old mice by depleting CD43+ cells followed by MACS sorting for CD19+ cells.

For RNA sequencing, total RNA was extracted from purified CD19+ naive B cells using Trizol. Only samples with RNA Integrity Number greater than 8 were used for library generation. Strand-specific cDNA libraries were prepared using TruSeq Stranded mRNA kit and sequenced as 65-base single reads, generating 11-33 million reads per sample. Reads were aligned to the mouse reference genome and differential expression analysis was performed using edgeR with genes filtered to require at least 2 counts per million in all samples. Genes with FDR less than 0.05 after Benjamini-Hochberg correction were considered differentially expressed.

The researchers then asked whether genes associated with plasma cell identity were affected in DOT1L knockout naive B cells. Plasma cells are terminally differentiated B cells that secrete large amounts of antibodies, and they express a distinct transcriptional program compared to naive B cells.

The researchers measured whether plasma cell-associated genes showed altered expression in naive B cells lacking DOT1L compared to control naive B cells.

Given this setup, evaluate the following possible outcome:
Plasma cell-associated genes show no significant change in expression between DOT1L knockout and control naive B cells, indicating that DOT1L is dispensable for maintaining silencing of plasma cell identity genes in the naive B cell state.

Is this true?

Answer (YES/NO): NO